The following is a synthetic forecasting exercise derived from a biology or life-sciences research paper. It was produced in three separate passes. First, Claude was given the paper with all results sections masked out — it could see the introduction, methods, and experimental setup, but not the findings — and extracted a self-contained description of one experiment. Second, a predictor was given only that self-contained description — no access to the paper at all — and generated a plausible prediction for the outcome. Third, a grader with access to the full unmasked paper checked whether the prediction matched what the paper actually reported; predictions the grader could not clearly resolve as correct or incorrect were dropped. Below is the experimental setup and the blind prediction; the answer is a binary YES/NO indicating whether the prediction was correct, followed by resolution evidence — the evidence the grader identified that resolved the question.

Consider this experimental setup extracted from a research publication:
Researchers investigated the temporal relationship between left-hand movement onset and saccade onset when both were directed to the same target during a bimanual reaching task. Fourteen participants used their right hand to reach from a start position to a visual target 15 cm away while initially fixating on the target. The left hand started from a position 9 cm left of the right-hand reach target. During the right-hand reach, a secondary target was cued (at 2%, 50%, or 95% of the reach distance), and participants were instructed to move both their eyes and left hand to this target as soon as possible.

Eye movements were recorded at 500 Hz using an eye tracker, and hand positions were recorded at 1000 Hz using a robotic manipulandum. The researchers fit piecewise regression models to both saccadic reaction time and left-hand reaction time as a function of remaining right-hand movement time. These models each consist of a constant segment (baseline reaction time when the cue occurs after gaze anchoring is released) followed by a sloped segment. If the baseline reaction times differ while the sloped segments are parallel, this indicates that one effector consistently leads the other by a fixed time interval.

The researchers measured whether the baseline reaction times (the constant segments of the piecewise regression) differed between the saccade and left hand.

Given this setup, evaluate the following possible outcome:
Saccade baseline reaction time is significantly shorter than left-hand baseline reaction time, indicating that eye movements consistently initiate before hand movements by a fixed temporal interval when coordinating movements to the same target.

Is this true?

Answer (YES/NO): YES